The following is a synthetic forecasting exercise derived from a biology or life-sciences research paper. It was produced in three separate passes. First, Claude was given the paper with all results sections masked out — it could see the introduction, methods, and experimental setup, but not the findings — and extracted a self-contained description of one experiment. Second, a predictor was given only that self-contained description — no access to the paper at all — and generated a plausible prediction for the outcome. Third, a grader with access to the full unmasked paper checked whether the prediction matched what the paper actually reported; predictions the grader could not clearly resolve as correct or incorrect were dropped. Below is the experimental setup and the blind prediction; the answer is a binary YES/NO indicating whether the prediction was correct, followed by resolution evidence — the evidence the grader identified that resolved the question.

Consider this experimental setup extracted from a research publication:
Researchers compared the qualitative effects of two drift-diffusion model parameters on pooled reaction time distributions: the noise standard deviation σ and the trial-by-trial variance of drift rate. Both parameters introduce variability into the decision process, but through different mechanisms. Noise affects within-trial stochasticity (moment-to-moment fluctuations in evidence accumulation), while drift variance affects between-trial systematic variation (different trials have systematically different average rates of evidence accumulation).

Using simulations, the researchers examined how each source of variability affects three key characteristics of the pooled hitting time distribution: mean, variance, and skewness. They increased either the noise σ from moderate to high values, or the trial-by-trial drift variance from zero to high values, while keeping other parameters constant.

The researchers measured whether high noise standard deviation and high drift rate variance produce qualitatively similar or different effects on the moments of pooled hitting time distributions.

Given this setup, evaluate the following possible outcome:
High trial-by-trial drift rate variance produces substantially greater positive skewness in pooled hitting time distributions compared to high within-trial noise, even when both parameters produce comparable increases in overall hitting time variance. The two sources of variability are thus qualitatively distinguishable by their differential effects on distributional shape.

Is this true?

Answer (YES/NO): NO